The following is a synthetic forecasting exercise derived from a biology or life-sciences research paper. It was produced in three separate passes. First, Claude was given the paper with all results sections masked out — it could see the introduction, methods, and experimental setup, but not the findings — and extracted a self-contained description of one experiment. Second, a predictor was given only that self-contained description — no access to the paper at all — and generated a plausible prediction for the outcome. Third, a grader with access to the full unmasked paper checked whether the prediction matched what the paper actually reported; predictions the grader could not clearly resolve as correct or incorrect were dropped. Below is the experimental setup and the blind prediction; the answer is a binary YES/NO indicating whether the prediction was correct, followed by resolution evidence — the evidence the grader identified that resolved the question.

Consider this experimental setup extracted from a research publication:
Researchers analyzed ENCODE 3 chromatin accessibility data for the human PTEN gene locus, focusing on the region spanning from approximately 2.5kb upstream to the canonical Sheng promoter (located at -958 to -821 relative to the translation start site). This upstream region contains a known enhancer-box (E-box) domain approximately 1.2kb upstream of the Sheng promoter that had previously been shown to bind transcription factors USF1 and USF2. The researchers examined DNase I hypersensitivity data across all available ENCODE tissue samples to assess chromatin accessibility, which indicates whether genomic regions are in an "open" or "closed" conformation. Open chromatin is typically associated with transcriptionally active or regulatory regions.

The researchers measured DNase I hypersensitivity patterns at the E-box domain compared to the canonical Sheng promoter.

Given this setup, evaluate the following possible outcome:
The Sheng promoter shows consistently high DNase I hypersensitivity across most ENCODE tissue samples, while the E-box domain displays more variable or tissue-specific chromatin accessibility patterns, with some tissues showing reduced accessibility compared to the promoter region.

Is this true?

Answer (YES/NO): NO